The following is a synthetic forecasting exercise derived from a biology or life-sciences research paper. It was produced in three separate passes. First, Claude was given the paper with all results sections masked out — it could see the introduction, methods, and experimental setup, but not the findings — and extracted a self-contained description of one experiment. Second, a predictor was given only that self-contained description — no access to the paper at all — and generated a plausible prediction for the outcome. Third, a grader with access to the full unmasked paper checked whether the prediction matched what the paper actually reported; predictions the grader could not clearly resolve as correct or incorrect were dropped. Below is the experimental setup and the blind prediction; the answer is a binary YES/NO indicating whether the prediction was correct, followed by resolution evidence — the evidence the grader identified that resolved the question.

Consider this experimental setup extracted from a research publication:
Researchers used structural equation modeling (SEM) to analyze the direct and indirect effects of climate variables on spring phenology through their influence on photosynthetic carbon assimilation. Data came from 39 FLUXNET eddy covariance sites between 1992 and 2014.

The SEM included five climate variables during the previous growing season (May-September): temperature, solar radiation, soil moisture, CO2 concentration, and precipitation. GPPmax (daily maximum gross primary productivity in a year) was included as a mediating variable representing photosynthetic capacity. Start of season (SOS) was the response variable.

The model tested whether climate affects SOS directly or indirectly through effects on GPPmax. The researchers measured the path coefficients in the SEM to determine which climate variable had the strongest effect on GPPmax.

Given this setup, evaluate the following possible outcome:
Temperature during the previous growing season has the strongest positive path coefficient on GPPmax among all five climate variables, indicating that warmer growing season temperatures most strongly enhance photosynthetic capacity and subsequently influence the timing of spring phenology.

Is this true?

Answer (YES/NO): YES